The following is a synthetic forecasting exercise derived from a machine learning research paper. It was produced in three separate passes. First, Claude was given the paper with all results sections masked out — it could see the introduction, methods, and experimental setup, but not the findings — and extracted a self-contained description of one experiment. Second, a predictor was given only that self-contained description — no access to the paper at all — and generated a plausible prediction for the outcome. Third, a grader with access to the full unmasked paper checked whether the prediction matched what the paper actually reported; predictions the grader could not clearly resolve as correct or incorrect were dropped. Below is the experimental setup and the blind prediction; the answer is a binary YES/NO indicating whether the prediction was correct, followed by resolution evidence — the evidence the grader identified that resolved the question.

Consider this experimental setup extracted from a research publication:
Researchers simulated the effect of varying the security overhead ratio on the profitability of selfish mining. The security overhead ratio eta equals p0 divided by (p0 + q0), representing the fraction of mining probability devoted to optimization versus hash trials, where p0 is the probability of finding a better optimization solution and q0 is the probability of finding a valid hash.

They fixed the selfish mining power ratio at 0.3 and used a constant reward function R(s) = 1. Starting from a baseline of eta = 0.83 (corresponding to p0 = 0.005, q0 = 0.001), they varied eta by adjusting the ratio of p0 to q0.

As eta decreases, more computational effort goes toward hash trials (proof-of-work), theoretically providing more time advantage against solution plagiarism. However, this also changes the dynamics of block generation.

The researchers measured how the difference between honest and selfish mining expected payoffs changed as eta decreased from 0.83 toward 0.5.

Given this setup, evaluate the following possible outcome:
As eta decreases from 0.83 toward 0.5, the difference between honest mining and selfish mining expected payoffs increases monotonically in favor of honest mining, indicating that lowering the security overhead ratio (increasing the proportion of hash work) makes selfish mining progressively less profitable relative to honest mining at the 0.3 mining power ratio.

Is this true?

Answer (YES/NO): NO